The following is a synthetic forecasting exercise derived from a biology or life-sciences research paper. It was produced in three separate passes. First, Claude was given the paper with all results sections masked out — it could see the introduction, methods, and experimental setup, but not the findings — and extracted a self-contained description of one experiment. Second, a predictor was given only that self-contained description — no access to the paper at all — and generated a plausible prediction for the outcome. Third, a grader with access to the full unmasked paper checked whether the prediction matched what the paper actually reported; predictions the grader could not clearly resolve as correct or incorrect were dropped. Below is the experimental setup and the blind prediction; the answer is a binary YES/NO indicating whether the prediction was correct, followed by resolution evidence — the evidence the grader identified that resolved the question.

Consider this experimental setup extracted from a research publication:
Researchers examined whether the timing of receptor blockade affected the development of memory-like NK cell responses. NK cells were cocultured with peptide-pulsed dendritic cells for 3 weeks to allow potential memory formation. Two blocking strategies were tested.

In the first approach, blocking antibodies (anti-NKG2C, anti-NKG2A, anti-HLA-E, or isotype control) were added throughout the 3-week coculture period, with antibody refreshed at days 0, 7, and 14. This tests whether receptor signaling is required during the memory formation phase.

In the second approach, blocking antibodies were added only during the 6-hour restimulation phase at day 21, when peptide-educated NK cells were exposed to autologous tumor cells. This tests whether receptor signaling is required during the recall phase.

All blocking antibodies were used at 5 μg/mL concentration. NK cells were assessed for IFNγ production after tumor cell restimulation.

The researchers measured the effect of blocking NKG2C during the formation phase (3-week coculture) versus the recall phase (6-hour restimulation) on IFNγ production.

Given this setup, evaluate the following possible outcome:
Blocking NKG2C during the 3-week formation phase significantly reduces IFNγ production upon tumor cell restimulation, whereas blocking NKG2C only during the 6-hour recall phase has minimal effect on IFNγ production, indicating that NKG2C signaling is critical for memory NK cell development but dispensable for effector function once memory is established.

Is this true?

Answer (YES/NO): NO